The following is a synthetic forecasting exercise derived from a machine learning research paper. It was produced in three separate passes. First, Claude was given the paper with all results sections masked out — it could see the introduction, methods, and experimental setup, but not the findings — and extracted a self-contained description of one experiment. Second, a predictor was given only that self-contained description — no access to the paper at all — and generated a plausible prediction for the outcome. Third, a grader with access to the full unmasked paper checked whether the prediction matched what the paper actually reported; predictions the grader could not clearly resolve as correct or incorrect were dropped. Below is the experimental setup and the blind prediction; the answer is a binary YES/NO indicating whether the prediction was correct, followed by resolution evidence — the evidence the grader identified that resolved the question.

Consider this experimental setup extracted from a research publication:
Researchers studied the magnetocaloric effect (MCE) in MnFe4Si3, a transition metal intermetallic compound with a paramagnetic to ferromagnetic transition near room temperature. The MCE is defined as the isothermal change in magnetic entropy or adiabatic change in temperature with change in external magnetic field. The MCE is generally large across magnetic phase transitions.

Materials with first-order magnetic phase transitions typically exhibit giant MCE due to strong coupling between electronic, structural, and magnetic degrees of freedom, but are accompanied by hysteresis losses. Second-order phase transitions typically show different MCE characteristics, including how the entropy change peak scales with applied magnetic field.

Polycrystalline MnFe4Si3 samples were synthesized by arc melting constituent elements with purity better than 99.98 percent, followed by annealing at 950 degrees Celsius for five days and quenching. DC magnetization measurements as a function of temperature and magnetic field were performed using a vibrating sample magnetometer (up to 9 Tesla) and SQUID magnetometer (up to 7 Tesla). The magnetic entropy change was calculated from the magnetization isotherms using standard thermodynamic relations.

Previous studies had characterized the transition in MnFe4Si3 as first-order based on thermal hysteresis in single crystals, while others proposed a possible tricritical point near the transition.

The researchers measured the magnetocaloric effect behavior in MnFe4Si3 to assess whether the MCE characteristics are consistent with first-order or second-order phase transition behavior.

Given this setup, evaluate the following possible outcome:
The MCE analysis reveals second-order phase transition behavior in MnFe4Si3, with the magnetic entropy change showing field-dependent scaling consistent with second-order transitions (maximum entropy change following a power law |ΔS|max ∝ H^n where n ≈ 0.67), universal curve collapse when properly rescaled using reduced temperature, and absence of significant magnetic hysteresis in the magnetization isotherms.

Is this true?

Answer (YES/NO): NO